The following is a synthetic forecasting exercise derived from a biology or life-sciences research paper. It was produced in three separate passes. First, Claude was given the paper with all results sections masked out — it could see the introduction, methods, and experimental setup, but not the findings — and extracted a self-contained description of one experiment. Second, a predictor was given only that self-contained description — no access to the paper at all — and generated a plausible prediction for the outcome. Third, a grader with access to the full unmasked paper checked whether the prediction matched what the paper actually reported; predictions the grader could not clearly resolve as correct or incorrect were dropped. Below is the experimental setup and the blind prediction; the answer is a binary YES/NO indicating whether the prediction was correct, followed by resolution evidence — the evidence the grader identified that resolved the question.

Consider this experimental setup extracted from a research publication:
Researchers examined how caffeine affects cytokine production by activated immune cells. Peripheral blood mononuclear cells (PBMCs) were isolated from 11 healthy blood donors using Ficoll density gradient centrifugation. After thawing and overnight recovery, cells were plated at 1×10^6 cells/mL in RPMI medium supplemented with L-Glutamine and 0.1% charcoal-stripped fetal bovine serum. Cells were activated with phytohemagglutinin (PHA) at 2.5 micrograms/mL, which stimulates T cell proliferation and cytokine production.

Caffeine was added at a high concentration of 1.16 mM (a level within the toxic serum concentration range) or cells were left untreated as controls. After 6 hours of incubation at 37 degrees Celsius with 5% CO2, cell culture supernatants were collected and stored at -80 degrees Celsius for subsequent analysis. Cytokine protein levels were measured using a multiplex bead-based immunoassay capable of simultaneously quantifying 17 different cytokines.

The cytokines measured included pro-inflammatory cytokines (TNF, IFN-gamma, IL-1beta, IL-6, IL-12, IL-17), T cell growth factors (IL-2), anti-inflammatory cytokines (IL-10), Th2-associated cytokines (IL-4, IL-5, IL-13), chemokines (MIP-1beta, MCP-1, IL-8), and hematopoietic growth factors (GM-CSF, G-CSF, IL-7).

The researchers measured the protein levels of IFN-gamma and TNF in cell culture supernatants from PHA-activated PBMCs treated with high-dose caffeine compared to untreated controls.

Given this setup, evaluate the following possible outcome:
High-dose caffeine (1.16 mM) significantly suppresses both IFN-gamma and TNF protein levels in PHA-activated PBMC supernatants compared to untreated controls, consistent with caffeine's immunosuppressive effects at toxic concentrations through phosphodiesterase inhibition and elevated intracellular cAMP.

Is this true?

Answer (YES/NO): YES